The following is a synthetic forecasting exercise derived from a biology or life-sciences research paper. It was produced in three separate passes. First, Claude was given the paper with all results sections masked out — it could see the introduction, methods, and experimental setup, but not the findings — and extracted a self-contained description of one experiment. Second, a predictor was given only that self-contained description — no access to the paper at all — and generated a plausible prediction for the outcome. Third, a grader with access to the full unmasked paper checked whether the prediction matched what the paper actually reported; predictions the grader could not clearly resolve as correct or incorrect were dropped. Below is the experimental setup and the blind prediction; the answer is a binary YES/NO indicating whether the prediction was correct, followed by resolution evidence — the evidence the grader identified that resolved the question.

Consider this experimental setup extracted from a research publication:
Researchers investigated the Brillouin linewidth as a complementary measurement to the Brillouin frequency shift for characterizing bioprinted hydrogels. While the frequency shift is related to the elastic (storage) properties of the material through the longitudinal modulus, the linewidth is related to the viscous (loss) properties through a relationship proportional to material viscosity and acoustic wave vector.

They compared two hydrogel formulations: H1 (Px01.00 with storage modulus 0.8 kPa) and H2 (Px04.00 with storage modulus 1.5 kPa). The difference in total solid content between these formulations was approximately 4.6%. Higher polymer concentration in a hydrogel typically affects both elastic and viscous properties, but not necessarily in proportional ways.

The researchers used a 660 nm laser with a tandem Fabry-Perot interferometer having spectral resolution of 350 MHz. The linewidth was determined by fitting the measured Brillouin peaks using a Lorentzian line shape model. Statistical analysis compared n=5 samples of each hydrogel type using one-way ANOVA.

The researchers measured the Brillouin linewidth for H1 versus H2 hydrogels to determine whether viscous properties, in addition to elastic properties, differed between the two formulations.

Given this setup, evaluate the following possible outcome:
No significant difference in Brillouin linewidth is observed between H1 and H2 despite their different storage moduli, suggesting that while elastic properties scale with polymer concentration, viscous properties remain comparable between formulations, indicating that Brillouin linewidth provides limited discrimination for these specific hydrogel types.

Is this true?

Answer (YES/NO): YES